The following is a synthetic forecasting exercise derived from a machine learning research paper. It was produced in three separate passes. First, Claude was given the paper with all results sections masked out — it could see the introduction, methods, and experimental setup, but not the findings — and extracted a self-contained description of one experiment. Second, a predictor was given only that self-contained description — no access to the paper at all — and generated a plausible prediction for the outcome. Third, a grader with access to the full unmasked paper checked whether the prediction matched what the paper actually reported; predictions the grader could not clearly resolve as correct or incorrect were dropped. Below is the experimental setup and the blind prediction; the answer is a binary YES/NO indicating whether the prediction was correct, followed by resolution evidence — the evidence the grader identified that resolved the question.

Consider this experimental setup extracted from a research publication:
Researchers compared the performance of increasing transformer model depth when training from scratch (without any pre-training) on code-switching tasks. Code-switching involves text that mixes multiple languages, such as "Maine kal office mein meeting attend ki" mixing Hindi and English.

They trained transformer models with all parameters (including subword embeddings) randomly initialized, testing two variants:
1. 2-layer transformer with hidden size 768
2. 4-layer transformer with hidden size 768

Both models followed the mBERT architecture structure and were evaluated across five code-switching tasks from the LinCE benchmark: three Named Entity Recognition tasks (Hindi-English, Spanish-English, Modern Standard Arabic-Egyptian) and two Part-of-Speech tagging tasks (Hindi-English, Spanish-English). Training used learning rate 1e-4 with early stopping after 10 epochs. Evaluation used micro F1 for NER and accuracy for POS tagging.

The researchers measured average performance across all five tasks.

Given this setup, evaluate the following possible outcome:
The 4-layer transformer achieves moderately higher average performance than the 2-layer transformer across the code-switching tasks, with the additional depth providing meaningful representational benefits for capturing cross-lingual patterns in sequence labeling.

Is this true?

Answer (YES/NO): NO